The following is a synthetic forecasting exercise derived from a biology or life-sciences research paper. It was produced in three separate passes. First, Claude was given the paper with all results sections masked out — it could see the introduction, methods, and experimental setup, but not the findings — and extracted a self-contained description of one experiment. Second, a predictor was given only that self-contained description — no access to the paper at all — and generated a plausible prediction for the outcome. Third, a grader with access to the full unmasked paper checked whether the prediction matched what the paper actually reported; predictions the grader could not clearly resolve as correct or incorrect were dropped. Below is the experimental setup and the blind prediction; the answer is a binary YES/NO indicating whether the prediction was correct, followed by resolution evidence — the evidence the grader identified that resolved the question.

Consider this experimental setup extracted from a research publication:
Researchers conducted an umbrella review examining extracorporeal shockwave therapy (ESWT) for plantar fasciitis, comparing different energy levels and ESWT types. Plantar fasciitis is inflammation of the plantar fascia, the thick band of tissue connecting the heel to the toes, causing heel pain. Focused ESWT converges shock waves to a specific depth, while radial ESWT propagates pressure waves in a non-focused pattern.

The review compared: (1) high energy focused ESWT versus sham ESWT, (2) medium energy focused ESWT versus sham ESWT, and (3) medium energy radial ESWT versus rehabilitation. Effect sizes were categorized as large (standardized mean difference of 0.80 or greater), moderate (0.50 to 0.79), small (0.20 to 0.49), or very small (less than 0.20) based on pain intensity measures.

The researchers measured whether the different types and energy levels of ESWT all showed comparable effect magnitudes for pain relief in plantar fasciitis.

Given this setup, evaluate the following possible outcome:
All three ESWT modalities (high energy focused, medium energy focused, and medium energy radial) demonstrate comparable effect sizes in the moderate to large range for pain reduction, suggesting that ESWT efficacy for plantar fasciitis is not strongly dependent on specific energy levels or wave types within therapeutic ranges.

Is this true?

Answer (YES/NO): YES